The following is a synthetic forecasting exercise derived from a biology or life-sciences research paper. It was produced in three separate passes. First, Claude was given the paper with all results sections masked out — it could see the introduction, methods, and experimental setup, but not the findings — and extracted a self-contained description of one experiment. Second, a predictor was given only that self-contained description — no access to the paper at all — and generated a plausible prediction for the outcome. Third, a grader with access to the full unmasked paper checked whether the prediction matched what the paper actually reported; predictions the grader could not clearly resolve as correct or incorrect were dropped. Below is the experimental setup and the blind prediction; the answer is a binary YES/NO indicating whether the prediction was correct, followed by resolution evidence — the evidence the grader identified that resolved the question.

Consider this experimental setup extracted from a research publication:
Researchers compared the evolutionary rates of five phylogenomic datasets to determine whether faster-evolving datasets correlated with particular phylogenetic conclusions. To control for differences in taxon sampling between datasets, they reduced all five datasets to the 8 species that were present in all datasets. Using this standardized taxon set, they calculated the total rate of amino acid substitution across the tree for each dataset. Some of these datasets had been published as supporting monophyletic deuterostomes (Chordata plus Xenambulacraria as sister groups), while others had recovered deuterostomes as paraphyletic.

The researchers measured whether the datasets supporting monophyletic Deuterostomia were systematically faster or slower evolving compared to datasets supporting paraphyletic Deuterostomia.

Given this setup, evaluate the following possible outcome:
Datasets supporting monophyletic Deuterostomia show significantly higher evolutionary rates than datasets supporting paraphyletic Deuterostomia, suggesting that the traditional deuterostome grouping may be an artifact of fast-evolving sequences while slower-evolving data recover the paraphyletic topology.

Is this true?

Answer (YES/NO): YES